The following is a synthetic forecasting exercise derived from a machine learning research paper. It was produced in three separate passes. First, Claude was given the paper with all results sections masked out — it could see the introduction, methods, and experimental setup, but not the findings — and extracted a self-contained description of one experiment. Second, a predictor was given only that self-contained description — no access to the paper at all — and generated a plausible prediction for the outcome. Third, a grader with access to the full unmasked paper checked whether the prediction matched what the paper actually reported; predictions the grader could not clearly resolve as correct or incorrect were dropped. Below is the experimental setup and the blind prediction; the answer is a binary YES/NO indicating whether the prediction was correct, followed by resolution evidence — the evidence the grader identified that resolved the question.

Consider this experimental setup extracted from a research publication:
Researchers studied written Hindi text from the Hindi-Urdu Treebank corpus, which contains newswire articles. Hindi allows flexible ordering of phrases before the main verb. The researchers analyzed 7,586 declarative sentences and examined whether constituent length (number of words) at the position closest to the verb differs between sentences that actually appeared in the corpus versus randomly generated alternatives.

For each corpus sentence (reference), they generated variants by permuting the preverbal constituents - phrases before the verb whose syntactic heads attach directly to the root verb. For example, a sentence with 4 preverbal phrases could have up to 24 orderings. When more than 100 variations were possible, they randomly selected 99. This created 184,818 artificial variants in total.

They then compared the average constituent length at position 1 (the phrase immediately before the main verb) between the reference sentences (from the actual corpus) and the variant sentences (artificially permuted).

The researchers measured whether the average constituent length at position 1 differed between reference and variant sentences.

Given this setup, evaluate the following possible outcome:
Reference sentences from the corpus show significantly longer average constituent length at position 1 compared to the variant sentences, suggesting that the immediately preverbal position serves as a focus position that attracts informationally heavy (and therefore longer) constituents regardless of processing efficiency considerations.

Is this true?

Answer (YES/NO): NO